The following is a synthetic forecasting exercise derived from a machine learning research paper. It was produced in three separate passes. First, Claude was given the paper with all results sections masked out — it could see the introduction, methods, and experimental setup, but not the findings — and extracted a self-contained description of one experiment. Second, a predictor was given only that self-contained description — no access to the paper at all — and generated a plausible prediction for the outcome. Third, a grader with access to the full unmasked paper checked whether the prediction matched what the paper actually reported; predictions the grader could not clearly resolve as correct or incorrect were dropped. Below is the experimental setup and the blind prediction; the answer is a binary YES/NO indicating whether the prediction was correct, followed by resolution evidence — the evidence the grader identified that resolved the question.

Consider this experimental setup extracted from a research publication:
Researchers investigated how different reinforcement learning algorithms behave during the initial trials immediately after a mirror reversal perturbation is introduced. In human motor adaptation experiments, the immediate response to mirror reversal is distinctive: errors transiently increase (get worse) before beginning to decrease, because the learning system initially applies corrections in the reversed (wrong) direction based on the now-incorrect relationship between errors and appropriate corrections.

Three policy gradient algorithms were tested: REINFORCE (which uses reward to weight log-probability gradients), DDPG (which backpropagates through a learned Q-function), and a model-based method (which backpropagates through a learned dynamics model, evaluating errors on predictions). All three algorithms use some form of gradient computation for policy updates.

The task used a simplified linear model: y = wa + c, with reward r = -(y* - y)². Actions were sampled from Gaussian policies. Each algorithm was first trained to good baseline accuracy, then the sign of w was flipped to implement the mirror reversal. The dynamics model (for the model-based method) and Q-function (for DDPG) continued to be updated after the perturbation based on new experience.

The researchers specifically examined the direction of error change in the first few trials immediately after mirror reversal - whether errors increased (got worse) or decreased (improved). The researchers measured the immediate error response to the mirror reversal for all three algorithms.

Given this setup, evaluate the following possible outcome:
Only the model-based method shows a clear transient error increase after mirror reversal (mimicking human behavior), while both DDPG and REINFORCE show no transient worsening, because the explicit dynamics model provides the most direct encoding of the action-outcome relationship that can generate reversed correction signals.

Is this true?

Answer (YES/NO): NO